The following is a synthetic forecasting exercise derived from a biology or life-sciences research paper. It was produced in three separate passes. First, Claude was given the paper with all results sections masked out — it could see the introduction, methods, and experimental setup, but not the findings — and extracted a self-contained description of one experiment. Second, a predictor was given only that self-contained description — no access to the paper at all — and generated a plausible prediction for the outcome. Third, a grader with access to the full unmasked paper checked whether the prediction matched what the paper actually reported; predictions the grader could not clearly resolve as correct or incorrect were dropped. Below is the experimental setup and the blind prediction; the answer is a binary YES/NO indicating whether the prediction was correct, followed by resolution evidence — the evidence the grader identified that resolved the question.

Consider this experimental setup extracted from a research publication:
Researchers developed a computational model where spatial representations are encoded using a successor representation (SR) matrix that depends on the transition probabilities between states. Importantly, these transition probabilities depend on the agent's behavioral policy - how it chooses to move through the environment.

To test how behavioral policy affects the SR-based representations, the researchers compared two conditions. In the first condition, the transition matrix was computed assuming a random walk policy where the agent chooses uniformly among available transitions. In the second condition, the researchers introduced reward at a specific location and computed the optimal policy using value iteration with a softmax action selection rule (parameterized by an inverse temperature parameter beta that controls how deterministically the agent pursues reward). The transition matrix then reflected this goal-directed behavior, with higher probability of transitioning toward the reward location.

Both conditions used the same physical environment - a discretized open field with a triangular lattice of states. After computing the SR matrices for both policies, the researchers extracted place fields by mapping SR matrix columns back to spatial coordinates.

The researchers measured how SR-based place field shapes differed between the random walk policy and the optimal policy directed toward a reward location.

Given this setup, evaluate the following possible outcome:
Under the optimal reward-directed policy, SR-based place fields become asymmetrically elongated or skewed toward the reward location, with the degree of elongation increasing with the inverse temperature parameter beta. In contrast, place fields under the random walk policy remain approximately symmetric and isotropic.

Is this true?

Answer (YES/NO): NO